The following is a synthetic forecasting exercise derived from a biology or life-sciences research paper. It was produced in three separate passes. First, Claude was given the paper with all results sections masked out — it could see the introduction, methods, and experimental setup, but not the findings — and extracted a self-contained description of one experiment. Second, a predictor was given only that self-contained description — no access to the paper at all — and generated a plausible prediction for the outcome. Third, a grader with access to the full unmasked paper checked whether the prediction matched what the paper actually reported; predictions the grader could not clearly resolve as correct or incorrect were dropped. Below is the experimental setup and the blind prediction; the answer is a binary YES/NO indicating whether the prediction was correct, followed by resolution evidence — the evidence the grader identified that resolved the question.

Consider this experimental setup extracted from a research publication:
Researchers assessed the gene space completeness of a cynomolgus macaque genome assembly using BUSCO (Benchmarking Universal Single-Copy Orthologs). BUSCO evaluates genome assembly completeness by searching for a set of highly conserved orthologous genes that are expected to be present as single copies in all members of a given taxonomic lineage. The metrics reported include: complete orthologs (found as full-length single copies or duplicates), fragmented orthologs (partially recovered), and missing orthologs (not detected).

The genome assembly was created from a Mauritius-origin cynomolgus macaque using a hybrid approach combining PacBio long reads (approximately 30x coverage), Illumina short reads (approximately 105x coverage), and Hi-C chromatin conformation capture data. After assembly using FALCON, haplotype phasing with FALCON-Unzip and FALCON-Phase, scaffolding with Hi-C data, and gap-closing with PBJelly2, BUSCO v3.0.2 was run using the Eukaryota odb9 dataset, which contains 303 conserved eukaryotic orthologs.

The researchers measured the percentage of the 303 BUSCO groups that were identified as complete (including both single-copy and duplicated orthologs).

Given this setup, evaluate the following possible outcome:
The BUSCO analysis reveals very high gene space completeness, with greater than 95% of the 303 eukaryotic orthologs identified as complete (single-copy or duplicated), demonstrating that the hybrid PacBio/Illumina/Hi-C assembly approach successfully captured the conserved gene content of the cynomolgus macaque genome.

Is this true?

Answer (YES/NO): NO